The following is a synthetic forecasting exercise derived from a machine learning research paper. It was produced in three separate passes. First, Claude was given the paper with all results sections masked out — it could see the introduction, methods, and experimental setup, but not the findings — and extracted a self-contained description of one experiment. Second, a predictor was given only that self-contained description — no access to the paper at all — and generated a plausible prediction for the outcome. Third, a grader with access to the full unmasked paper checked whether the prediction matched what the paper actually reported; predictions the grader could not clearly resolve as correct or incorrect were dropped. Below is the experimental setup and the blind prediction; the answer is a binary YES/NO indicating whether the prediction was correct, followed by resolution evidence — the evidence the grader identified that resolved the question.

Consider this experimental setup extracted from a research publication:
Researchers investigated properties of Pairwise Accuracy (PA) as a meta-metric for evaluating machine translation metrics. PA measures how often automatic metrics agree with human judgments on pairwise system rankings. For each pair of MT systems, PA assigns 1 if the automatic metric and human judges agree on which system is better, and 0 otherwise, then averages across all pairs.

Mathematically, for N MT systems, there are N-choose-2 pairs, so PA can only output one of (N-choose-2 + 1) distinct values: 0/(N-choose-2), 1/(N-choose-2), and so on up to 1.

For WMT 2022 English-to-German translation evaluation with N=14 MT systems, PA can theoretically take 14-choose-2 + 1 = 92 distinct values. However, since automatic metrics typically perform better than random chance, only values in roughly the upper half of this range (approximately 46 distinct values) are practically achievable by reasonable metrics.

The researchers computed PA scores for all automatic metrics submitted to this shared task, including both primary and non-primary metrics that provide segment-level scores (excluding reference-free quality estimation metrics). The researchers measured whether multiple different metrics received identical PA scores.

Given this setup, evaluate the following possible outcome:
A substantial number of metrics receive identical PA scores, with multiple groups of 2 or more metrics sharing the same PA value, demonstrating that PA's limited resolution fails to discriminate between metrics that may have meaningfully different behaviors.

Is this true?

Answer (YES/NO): YES